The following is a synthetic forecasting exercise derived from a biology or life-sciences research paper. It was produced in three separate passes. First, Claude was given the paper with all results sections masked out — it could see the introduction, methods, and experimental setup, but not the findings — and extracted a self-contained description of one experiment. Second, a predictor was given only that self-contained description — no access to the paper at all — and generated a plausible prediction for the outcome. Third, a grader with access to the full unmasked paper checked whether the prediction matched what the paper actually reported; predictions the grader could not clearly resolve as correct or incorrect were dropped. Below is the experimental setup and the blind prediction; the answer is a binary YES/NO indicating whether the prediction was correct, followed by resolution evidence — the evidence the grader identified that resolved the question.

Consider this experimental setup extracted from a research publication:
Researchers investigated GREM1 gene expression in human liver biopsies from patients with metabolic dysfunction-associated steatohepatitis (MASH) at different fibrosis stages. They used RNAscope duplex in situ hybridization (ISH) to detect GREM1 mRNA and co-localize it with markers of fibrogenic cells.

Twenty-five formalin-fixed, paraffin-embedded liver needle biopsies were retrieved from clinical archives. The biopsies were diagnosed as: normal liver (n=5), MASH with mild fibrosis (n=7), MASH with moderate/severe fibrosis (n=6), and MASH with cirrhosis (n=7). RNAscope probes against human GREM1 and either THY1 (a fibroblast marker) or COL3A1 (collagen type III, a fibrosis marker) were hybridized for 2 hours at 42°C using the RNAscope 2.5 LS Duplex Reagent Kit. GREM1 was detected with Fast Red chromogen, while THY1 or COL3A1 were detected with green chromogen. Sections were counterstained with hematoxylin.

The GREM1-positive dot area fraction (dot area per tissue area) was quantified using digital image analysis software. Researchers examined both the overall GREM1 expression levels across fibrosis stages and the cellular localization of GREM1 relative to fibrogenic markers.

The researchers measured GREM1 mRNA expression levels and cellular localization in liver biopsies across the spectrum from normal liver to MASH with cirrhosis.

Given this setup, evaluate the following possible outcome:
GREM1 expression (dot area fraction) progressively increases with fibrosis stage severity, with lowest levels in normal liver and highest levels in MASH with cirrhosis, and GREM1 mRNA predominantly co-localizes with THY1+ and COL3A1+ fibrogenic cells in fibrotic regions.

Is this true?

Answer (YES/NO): YES